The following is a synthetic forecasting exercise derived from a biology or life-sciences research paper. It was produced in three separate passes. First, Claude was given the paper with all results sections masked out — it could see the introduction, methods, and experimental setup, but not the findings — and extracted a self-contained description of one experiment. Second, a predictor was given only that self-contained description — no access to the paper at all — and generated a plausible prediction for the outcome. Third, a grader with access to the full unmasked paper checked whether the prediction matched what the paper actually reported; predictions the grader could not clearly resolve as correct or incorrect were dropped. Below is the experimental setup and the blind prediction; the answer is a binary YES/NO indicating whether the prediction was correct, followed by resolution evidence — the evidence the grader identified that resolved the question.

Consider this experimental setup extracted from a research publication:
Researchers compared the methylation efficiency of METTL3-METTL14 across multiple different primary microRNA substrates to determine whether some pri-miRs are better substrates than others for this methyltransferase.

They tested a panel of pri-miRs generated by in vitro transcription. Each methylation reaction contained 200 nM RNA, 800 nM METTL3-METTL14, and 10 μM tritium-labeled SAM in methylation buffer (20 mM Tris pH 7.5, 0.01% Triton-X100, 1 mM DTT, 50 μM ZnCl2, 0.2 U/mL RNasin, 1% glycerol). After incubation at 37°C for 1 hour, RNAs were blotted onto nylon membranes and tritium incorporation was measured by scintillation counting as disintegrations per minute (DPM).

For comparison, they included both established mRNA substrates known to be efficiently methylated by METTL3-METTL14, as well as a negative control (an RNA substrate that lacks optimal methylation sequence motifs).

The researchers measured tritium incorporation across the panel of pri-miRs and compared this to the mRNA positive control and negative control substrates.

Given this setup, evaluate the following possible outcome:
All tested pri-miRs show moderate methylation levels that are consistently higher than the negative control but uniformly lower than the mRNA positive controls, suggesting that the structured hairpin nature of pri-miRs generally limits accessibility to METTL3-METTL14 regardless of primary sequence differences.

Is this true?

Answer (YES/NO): NO